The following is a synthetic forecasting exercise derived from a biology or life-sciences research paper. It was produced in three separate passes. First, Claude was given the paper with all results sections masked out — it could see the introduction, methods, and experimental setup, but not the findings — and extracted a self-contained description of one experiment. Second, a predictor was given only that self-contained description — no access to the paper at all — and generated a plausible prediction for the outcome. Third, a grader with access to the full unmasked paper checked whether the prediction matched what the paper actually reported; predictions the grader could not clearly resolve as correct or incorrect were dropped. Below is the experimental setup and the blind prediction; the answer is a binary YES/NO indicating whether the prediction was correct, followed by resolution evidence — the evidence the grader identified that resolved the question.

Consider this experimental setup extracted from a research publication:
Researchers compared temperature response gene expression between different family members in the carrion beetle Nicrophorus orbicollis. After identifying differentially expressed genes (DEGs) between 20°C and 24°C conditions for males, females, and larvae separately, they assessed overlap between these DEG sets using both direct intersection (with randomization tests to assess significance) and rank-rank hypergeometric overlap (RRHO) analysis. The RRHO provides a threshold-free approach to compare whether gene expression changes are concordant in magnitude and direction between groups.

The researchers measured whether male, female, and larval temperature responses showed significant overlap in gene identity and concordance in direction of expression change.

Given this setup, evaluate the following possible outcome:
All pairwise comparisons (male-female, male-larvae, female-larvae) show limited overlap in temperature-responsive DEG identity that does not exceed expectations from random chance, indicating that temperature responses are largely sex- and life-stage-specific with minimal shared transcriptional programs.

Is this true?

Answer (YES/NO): NO